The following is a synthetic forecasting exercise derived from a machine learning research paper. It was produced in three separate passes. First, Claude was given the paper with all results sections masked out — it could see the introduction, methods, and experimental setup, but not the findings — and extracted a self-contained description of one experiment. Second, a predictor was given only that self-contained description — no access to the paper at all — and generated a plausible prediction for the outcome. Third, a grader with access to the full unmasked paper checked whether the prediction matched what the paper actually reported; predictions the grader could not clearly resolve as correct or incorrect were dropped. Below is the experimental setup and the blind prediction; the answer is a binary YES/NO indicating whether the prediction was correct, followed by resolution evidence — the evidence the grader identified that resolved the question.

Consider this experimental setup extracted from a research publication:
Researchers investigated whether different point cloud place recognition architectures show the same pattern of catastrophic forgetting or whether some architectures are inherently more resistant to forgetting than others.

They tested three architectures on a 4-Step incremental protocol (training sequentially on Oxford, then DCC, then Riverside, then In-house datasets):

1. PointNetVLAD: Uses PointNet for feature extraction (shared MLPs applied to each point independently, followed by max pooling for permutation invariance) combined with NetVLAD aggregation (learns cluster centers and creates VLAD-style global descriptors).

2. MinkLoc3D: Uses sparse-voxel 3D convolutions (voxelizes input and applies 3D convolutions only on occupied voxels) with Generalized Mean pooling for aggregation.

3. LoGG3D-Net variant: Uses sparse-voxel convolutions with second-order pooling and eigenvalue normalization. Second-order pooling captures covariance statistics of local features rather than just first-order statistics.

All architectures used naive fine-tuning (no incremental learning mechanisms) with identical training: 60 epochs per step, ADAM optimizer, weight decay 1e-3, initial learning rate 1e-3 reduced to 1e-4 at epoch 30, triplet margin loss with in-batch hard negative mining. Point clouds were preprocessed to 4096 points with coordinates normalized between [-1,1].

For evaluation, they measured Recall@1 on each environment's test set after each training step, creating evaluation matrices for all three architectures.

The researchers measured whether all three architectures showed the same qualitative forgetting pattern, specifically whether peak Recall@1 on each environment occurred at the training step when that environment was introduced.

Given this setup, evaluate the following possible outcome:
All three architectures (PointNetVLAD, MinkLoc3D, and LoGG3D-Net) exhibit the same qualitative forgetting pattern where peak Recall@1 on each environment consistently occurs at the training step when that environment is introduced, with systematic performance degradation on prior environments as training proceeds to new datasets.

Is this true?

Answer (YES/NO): YES